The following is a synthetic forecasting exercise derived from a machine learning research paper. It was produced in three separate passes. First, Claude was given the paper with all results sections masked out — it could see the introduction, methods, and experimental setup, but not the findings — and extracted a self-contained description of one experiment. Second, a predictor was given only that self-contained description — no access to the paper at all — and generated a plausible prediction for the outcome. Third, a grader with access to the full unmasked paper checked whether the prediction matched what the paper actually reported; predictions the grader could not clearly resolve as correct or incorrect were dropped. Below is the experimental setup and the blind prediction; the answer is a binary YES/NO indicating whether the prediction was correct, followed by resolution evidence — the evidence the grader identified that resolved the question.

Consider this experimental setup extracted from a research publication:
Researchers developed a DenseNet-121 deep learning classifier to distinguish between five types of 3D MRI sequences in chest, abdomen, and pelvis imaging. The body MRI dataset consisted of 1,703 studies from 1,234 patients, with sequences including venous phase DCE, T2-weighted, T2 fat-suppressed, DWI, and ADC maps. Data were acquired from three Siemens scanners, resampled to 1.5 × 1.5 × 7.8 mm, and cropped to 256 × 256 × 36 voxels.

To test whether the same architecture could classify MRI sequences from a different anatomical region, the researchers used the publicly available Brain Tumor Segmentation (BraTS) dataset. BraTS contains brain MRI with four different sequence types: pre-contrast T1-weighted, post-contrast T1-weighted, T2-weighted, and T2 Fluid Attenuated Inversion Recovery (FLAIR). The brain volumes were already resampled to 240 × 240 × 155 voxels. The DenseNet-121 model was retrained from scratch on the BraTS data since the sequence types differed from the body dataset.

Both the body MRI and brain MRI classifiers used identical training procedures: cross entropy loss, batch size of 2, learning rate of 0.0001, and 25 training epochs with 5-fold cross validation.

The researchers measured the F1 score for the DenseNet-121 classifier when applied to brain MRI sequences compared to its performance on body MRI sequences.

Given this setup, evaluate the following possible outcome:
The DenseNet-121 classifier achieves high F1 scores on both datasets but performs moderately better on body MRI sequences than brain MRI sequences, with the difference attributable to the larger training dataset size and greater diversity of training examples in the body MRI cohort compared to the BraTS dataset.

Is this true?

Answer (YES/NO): NO